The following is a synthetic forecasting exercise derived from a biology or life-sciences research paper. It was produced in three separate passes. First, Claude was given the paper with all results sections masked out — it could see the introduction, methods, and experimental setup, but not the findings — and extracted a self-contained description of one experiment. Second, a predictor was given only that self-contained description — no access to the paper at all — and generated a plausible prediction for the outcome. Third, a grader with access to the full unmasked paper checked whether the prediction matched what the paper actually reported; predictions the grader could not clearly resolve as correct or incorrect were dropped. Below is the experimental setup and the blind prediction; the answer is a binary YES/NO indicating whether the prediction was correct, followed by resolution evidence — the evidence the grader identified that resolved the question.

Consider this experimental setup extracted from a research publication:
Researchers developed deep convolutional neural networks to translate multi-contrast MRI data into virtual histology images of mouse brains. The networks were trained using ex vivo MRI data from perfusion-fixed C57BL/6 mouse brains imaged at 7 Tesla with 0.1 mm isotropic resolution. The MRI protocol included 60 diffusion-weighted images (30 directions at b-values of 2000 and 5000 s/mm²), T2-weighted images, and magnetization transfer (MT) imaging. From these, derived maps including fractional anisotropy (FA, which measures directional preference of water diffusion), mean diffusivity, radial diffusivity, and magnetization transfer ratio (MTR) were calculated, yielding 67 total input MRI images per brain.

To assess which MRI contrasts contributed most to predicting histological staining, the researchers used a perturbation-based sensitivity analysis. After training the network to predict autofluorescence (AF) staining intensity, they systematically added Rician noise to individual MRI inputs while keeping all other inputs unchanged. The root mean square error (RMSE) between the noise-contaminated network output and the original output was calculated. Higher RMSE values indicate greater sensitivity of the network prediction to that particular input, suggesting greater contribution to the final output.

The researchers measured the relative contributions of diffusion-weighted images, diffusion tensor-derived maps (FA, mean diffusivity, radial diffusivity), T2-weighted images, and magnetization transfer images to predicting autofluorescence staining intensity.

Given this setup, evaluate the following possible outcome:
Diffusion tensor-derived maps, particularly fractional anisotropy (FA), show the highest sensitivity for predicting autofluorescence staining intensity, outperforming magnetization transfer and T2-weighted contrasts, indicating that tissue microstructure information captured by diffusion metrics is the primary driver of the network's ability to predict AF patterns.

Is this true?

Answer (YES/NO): NO